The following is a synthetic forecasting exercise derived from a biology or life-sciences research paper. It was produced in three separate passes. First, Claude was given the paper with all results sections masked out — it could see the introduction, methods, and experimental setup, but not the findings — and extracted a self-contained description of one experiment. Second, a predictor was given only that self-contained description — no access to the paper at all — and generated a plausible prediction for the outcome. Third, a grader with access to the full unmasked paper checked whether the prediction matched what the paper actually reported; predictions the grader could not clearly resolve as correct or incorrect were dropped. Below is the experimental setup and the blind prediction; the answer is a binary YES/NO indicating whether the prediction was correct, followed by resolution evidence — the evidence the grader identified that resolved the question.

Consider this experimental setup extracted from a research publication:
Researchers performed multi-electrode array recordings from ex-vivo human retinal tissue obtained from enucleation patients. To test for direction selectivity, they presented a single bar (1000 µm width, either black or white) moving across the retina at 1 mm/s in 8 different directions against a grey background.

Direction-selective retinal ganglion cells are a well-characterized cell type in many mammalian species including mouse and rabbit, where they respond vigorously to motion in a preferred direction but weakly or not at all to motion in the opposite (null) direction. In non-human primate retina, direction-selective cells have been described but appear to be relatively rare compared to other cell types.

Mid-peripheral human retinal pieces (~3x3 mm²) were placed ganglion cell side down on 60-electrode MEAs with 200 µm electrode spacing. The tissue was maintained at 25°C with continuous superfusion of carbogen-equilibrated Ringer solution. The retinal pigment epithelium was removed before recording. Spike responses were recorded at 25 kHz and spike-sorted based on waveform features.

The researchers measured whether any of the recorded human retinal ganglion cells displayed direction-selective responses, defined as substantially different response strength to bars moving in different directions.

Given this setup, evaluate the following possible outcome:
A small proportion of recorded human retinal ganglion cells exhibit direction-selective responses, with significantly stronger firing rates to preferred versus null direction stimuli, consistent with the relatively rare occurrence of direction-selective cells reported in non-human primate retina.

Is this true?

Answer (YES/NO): NO